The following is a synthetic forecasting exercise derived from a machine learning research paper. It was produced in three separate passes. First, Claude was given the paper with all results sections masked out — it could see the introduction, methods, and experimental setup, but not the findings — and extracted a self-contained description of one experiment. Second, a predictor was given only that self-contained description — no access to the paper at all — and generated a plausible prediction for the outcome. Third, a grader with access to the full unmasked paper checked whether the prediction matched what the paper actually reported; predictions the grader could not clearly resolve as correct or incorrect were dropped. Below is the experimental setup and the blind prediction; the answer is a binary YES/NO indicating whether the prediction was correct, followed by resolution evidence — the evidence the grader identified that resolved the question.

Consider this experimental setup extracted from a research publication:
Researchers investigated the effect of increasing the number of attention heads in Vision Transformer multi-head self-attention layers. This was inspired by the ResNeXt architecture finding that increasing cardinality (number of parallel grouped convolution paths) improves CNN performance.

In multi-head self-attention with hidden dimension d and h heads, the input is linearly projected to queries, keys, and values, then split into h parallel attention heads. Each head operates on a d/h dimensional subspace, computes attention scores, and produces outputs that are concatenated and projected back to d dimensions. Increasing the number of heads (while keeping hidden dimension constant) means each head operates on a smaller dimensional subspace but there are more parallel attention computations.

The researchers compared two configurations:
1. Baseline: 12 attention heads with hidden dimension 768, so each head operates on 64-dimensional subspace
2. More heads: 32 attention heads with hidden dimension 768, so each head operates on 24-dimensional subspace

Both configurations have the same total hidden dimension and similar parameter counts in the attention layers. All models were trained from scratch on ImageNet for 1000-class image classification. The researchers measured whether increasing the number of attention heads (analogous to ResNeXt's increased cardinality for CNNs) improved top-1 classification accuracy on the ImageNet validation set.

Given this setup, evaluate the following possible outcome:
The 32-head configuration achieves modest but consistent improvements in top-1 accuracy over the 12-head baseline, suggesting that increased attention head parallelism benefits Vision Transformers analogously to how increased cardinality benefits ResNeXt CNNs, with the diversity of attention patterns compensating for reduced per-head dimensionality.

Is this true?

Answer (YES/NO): NO